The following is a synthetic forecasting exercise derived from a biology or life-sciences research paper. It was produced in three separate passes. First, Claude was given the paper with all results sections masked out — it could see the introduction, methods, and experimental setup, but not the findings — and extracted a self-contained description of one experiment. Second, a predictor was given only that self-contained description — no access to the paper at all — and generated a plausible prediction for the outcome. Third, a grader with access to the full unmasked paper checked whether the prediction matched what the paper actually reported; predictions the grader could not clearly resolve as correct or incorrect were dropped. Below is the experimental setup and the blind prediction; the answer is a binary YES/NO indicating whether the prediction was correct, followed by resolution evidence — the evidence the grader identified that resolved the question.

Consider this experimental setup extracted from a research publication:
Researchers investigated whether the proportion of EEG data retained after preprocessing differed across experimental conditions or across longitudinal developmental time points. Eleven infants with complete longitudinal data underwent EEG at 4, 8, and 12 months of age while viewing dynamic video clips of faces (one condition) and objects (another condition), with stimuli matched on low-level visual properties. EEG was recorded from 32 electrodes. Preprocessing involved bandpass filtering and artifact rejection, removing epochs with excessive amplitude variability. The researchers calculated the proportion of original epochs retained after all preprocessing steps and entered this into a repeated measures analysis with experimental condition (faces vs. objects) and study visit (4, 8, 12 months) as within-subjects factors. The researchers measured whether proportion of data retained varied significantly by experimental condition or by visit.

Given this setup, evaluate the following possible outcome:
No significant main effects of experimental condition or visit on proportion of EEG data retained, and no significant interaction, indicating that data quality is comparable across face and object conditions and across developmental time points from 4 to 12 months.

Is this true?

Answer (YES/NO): YES